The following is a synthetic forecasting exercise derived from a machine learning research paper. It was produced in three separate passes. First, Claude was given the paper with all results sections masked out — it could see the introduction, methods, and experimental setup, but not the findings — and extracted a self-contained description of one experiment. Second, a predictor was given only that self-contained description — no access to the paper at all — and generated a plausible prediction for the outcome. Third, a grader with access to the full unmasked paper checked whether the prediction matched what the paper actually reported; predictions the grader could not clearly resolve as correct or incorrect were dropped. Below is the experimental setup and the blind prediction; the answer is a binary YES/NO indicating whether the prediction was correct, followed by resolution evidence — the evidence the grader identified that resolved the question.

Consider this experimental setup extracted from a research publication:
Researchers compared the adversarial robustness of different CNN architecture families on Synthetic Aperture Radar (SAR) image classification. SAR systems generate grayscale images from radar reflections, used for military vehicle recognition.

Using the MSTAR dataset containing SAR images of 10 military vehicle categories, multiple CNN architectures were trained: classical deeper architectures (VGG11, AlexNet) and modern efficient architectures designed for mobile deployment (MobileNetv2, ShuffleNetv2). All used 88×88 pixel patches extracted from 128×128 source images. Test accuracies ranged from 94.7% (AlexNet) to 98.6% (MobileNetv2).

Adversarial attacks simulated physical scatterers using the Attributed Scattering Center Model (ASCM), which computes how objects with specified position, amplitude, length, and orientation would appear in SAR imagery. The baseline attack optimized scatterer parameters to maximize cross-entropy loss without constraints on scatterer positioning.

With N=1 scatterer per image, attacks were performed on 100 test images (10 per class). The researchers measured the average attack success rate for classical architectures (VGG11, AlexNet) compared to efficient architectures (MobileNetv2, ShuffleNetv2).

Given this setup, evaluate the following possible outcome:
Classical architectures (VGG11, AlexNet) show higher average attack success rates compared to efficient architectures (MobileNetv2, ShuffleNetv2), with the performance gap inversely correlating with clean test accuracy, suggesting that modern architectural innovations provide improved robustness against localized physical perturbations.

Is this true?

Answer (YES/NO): YES